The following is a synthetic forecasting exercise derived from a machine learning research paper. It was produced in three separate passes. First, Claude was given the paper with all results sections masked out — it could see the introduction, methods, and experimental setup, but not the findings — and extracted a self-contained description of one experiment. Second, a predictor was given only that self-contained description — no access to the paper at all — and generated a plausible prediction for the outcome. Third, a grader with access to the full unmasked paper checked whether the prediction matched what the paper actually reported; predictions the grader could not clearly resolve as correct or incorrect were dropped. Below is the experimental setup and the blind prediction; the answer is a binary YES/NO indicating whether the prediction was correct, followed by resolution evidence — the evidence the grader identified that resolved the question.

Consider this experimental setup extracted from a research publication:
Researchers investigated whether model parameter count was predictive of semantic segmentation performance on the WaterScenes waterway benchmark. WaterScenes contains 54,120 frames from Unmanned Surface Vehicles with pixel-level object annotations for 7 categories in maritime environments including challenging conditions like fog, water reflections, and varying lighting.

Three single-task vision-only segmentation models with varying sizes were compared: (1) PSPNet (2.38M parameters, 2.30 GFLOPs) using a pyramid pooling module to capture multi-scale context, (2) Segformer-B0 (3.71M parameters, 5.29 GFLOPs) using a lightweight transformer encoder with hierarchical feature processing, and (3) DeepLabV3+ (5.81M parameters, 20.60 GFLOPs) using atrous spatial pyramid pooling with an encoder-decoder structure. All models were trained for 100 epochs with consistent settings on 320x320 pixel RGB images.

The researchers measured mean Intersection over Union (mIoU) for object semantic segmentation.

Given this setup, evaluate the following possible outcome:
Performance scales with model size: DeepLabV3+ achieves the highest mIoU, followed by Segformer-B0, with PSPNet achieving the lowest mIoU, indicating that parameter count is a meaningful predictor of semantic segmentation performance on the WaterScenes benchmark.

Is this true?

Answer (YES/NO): NO